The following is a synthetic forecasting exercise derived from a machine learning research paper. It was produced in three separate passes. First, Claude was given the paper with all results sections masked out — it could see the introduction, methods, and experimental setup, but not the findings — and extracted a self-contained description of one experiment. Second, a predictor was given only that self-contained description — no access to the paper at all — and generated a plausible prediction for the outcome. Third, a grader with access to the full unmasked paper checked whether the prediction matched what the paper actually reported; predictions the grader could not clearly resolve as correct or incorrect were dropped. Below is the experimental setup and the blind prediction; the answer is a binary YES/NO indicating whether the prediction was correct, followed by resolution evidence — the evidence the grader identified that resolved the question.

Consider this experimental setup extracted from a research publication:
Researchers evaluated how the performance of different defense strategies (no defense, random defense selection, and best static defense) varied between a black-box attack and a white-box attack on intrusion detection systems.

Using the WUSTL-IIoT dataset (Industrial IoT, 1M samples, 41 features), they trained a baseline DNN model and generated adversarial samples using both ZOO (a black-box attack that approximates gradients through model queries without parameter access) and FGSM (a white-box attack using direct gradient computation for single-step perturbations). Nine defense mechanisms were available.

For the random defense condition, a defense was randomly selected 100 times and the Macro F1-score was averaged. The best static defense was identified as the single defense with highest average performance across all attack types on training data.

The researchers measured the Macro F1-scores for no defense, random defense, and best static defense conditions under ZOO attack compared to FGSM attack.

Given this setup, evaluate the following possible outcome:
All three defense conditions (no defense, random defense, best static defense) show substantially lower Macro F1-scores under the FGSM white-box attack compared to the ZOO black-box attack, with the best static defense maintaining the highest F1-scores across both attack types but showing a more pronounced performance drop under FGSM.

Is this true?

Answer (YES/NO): NO